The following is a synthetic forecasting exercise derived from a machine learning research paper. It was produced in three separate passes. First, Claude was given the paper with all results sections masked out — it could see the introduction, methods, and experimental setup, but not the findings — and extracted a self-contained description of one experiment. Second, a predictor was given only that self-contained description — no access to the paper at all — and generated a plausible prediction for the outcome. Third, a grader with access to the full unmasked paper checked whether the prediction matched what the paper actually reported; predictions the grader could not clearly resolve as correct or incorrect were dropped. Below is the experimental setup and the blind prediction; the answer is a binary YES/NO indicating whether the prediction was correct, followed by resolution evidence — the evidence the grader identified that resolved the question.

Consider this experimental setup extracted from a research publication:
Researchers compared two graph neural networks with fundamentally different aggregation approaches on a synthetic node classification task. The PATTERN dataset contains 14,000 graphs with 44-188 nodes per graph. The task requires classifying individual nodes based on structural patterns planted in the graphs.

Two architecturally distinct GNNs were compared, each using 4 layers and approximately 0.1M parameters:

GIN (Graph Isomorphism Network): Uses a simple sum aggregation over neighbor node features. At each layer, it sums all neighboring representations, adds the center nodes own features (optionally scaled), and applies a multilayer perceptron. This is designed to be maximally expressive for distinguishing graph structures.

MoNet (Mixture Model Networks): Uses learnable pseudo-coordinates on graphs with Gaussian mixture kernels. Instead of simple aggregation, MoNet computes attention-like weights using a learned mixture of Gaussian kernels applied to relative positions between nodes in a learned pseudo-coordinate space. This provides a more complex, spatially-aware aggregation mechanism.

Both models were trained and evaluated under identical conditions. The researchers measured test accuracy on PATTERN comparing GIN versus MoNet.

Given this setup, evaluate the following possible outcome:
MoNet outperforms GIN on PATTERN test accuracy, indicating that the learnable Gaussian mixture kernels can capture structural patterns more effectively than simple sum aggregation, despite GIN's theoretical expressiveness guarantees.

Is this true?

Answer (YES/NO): NO